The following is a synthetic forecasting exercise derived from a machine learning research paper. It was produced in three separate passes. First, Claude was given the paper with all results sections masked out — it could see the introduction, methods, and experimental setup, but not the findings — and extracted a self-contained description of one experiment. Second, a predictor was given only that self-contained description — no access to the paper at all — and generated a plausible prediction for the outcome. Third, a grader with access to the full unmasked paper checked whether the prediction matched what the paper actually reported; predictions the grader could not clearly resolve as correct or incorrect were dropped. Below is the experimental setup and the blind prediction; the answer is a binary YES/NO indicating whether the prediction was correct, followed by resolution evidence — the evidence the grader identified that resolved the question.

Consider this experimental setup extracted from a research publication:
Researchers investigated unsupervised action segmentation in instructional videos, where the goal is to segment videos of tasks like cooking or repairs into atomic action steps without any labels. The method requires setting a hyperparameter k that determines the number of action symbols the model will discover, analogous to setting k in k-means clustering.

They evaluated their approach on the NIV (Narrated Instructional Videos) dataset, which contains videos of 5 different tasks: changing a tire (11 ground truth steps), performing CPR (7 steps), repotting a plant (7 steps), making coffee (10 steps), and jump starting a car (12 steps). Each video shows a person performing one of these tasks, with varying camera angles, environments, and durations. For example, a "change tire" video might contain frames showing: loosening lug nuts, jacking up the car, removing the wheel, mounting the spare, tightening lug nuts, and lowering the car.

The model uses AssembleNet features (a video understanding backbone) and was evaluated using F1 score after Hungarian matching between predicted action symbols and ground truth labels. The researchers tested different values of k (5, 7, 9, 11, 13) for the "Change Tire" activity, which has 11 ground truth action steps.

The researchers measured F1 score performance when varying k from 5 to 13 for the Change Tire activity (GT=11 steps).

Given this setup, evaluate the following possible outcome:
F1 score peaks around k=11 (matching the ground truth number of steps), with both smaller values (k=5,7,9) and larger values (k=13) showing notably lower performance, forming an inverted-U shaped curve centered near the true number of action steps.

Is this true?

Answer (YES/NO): NO